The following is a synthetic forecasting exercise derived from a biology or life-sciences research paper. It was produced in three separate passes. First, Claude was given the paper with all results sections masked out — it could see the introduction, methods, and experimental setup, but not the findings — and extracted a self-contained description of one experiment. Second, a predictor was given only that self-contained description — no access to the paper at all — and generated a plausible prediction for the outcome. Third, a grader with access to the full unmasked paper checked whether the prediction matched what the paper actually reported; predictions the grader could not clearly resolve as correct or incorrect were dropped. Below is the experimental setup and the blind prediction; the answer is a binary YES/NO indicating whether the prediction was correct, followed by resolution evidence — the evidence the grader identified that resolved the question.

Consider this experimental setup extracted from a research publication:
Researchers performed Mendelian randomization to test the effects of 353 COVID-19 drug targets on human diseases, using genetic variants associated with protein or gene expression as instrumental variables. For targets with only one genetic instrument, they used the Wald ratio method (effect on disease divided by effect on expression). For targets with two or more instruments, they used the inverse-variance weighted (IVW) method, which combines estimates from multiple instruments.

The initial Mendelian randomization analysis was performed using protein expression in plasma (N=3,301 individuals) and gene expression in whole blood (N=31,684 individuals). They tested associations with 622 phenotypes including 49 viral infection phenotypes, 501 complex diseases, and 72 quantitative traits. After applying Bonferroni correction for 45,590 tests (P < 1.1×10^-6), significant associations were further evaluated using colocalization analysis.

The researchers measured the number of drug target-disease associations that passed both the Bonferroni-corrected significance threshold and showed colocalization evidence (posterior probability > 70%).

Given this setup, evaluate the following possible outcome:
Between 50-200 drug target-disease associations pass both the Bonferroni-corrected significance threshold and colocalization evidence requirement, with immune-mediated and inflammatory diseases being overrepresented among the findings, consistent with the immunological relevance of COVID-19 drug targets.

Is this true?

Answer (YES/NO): NO